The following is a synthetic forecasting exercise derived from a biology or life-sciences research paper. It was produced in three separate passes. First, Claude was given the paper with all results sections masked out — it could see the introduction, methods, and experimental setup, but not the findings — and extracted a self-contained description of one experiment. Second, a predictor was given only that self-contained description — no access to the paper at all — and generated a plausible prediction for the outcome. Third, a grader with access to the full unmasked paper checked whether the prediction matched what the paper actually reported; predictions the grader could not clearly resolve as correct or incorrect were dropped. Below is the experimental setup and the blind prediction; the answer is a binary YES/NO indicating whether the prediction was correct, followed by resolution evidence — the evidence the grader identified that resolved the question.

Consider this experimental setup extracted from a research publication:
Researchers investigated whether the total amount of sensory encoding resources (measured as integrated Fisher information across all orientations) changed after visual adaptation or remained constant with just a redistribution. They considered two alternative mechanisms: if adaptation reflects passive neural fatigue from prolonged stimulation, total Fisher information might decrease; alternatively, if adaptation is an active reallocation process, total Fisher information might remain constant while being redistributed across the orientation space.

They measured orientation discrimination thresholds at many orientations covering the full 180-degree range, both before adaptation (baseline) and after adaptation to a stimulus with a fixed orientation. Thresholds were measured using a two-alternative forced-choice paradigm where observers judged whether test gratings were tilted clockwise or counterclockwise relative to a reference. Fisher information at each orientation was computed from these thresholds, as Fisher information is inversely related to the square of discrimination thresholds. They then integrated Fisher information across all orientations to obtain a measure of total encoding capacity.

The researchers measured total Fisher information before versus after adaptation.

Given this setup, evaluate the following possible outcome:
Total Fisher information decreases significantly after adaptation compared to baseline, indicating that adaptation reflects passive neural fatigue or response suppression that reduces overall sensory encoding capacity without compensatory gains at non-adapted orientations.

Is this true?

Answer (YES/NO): NO